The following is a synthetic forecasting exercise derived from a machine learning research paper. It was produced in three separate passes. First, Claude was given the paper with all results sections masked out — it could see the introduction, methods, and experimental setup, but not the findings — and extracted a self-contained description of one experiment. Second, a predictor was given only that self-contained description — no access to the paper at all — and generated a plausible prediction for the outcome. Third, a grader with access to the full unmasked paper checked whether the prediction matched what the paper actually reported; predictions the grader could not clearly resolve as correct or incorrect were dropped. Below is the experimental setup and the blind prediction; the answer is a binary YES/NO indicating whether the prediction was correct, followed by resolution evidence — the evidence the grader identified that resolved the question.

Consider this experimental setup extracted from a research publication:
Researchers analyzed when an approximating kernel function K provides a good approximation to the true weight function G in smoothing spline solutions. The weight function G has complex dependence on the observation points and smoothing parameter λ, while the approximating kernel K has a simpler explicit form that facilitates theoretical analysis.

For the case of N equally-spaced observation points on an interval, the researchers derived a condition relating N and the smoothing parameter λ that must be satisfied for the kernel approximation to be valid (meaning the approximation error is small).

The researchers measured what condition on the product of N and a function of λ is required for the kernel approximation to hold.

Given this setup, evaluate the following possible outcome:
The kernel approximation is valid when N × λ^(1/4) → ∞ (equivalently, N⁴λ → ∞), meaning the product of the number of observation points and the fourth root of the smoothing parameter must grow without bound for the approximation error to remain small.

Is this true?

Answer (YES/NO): NO